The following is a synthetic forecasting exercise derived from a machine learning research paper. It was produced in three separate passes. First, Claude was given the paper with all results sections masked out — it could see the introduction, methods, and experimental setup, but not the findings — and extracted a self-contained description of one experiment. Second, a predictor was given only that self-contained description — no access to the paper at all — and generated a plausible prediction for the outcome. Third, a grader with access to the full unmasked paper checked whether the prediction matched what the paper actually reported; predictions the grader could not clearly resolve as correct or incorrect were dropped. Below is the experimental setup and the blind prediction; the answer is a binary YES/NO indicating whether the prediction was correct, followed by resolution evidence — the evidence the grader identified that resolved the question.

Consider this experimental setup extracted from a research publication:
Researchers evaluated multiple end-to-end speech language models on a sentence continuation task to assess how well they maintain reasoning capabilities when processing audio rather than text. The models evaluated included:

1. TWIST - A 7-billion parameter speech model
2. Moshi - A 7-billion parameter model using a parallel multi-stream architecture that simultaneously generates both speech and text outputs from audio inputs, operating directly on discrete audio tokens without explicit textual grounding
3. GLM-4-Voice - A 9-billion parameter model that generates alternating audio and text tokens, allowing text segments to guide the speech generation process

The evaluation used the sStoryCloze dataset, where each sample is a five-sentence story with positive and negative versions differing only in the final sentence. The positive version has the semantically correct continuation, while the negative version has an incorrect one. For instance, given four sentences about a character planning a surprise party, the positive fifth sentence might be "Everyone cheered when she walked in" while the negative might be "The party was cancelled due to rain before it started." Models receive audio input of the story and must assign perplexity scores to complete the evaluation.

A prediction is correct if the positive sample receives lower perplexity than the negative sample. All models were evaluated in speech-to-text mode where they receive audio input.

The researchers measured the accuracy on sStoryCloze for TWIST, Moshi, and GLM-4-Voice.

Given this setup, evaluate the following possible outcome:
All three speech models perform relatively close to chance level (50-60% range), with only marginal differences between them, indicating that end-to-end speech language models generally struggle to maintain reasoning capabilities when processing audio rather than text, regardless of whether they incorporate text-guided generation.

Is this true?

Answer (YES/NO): NO